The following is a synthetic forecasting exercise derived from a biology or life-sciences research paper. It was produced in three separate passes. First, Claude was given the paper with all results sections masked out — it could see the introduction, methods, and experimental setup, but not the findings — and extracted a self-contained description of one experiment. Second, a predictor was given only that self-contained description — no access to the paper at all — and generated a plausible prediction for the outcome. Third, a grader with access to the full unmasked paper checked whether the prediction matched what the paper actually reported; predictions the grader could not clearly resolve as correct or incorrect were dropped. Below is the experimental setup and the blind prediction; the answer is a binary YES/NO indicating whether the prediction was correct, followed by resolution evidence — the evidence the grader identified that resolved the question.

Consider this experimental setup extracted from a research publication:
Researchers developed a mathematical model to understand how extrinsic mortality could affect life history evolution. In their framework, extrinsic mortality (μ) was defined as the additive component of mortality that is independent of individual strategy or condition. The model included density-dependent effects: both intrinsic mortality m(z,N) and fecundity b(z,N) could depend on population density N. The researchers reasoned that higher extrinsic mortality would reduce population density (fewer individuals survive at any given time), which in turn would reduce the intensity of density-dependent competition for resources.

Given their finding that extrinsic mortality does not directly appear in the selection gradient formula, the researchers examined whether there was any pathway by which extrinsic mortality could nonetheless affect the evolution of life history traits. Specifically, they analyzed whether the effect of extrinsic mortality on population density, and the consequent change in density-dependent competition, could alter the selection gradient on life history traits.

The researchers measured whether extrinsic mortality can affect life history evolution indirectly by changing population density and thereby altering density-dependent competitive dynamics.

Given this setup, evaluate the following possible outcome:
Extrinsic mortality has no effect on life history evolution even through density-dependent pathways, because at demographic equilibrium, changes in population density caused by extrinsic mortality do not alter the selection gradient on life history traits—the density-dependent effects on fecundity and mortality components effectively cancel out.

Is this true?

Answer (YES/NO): NO